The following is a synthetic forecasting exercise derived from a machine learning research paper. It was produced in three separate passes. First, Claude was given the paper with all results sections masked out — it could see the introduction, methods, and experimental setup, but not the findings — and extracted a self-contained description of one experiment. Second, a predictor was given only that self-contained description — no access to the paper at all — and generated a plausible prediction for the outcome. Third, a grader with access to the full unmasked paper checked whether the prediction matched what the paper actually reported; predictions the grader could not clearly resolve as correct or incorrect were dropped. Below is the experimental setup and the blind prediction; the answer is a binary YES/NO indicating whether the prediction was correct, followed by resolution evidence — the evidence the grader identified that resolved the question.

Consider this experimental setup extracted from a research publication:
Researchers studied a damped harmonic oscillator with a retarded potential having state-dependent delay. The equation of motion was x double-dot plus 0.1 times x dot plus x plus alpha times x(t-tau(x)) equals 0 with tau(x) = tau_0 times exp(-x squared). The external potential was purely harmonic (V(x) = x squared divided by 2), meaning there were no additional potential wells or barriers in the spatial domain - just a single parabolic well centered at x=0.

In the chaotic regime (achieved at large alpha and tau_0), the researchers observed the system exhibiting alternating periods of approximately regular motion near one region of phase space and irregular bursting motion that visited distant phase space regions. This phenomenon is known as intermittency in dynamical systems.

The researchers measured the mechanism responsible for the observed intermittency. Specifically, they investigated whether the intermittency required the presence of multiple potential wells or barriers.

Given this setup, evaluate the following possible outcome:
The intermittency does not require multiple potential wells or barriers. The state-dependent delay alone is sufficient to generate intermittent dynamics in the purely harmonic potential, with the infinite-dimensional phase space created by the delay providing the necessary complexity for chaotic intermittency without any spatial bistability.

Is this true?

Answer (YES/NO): YES